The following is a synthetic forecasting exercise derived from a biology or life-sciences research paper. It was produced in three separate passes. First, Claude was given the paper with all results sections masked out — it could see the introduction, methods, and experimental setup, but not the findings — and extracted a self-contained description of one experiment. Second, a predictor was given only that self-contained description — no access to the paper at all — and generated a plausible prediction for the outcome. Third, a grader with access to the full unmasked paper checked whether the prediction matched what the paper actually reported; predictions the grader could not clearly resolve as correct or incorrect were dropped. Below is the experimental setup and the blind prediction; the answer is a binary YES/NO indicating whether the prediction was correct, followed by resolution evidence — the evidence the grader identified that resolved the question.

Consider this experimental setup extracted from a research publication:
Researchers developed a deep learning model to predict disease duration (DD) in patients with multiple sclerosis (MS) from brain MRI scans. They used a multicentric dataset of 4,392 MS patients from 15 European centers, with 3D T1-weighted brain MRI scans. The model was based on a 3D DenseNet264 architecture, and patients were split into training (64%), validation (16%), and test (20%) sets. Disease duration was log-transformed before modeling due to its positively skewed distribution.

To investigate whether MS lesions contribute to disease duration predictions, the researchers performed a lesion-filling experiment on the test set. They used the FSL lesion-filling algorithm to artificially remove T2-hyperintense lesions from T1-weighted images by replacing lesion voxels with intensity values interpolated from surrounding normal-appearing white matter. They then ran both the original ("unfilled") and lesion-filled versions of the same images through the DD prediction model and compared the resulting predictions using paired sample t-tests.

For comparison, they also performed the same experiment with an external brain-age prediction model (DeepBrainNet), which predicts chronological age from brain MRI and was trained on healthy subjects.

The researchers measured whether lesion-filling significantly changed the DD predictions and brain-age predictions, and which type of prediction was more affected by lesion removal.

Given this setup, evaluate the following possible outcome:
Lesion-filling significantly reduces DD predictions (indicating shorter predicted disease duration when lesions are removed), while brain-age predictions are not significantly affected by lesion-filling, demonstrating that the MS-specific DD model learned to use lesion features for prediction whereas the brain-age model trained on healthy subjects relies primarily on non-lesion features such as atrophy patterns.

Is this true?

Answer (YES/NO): YES